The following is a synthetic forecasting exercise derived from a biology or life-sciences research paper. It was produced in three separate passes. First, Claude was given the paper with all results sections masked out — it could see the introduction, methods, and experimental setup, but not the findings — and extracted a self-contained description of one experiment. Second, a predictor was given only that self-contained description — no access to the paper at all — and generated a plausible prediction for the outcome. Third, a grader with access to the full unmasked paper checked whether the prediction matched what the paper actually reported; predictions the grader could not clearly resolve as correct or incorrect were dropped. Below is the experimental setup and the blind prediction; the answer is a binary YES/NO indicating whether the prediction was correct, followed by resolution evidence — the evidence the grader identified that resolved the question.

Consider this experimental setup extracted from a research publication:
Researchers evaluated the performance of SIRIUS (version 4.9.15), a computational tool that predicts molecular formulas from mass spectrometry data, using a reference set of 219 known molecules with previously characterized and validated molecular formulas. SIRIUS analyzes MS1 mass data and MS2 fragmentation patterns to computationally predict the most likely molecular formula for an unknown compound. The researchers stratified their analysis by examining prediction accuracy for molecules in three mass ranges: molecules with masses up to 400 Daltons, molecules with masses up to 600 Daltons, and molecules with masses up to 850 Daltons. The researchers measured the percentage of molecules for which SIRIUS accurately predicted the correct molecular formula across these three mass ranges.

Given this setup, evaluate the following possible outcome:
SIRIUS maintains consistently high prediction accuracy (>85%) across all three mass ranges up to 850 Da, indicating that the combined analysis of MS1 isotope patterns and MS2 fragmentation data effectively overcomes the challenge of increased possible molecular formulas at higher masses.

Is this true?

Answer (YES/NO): NO